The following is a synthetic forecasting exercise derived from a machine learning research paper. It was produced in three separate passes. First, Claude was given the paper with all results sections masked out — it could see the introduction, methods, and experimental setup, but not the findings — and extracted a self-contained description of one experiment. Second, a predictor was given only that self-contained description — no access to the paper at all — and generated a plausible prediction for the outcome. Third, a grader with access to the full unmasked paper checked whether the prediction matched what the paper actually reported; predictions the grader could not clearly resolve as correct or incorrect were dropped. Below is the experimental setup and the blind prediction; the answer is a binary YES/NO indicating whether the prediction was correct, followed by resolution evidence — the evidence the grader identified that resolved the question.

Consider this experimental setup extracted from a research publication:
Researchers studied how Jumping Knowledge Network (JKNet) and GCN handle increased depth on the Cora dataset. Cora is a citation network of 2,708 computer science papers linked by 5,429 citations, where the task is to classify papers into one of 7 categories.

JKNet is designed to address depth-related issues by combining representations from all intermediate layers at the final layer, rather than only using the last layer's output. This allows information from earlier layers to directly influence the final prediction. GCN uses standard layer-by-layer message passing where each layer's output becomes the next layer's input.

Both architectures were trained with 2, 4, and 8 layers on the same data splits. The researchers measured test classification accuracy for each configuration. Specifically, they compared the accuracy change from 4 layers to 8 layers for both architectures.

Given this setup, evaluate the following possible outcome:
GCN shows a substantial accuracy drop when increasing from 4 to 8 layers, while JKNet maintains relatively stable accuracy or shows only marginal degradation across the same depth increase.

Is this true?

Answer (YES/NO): NO